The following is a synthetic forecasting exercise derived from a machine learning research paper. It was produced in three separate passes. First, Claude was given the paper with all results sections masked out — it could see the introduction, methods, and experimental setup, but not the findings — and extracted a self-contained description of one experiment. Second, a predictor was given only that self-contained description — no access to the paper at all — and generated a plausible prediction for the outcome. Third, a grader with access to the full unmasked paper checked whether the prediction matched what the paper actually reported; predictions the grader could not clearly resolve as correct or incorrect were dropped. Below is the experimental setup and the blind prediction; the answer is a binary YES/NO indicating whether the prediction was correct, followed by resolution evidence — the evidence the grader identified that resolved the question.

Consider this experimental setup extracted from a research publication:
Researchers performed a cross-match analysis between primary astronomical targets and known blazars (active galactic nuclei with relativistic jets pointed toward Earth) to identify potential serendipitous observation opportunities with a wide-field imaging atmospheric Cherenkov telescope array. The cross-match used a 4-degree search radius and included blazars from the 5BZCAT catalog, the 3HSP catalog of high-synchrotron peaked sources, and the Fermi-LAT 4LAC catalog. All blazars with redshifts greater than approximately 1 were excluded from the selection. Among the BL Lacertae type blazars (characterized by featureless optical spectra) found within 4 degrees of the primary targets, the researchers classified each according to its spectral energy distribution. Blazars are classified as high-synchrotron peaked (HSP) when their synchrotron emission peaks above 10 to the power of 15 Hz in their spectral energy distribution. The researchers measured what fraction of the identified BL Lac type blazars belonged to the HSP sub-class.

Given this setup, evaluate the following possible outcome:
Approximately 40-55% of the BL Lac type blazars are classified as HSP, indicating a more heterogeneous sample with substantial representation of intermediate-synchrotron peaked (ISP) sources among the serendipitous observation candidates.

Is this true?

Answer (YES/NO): NO